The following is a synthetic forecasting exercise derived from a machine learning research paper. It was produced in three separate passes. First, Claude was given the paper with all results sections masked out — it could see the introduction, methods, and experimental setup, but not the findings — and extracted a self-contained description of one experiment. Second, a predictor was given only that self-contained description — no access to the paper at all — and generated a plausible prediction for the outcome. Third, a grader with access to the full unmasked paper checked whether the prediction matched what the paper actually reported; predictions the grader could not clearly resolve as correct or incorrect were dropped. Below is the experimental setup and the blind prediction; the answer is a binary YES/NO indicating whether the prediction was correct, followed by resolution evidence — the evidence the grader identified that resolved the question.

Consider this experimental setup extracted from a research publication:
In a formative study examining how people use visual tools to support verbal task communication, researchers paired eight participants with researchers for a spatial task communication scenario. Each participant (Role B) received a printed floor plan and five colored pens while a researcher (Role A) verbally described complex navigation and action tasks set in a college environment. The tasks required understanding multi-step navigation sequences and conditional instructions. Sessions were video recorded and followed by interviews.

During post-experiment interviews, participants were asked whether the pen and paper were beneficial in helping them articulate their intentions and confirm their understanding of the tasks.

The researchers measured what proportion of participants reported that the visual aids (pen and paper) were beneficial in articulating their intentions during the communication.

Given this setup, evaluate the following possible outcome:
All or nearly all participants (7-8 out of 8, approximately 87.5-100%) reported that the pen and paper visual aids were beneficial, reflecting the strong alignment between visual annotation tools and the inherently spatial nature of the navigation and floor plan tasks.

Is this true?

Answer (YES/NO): YES